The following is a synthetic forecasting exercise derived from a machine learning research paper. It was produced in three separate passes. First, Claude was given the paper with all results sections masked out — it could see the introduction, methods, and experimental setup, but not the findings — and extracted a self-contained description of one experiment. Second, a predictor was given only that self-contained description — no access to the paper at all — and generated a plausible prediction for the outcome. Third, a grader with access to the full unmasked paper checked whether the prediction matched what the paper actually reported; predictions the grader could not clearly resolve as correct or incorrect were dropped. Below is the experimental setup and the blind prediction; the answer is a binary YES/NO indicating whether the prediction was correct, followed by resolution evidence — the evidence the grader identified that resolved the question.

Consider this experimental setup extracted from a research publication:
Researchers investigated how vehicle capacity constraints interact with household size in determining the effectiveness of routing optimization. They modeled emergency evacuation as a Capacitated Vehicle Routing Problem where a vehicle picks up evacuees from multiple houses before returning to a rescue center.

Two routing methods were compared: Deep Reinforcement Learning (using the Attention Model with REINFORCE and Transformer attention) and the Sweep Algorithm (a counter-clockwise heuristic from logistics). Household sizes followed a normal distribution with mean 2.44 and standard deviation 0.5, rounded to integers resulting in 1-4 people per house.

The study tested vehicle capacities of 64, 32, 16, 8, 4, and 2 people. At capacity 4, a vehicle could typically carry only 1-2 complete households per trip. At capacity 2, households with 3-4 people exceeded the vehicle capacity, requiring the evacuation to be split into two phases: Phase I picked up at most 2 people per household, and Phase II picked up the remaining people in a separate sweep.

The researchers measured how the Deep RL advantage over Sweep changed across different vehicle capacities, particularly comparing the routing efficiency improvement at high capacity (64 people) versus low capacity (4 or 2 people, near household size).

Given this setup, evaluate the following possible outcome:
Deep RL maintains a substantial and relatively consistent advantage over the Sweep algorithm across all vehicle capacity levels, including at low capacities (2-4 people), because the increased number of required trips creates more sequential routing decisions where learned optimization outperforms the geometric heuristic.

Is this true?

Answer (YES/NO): NO